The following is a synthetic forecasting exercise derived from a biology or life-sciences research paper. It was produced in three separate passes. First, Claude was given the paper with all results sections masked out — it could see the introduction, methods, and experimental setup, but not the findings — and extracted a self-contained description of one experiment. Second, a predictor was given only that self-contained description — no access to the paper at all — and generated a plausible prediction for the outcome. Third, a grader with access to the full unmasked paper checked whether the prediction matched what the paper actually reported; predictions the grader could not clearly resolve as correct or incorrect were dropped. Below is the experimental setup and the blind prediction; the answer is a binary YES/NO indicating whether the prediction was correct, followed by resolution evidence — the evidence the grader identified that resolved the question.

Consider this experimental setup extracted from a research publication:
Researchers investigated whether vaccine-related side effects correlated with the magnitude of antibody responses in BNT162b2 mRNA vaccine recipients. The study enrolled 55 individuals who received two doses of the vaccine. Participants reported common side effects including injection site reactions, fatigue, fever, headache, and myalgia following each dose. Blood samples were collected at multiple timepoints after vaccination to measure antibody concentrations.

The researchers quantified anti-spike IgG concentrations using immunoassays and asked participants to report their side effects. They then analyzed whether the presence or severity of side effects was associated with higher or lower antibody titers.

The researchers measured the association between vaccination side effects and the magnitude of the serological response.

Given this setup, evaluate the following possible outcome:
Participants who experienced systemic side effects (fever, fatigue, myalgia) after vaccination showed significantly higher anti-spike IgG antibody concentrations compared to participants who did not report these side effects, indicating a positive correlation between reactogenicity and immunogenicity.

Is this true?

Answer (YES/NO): NO